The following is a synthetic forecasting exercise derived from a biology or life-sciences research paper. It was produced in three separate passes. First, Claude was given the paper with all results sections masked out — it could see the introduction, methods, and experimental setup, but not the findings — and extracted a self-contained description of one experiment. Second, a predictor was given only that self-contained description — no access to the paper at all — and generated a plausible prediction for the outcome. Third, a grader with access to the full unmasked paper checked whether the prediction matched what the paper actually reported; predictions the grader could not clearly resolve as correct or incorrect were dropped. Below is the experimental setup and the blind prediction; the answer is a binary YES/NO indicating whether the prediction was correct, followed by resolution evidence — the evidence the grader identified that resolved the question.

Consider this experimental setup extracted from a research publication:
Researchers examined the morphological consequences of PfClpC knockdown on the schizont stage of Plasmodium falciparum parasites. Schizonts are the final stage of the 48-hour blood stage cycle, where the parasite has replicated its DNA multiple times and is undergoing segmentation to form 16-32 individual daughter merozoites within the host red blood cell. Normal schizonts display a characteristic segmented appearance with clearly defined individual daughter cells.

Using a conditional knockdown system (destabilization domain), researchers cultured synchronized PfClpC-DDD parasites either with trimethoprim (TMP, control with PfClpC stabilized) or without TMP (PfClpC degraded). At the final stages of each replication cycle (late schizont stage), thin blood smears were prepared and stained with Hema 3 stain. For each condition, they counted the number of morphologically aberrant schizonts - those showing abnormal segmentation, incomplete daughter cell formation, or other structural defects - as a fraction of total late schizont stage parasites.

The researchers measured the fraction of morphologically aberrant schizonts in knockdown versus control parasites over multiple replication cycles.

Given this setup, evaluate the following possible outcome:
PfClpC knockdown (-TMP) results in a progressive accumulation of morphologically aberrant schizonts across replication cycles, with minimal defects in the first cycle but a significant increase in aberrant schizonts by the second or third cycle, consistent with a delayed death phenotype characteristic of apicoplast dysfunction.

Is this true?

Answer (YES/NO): YES